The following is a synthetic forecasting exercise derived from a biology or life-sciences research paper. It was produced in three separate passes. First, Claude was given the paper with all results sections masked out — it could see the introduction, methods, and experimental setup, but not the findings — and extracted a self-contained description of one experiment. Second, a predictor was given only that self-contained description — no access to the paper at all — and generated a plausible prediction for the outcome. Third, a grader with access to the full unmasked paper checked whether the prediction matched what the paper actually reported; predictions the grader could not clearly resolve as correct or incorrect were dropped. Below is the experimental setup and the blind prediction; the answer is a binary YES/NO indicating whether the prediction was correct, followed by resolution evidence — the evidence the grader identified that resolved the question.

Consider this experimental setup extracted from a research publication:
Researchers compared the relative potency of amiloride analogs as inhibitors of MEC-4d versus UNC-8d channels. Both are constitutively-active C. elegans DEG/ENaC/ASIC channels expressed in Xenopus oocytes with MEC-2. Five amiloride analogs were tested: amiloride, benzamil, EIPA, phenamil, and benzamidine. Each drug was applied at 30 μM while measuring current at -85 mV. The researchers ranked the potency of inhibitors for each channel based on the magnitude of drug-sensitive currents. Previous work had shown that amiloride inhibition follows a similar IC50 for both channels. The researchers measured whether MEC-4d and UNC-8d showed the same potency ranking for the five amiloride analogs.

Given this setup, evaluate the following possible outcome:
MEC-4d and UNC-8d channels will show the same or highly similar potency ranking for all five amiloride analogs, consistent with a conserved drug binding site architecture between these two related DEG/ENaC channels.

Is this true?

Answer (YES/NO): NO